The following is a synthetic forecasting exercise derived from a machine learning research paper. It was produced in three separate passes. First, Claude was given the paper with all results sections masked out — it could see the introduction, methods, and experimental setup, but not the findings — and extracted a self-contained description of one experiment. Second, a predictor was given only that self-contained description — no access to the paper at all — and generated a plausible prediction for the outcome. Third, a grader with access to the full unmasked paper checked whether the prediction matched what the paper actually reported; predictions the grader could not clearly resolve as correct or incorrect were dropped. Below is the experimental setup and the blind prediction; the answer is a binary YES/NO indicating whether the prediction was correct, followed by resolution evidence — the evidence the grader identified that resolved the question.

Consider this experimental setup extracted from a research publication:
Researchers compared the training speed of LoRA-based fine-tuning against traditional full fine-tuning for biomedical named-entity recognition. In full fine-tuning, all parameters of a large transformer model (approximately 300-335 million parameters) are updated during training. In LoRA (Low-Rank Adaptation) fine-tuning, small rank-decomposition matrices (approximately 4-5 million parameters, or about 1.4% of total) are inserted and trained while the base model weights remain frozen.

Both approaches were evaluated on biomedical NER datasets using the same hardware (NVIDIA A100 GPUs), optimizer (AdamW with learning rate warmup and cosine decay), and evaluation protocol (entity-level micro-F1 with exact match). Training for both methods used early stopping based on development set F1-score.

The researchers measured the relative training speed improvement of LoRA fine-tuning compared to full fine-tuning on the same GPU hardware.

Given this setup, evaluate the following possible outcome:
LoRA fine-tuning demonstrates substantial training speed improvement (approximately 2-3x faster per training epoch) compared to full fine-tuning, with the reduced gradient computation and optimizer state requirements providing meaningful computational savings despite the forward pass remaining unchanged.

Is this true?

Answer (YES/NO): YES